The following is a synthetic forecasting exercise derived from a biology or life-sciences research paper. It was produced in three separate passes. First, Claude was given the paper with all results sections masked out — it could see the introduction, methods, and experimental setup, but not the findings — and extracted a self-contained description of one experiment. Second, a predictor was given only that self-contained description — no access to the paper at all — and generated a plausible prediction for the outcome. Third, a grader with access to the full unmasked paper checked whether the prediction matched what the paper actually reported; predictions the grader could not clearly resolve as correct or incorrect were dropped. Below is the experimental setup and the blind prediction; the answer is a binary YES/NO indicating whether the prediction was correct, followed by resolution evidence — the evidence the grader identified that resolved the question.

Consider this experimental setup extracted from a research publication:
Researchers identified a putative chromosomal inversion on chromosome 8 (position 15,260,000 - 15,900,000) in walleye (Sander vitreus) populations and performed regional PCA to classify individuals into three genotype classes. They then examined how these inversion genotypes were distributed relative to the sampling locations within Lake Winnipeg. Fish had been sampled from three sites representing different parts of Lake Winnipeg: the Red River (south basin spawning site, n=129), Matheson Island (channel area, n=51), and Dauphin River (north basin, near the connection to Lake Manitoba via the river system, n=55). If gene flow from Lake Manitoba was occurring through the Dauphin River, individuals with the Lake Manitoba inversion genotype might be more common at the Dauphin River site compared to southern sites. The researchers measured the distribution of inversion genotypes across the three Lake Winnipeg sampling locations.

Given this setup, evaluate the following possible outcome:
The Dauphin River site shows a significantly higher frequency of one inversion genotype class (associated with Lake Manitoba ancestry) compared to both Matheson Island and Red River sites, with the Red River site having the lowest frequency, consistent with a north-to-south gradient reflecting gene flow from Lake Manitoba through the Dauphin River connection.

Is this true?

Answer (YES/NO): NO